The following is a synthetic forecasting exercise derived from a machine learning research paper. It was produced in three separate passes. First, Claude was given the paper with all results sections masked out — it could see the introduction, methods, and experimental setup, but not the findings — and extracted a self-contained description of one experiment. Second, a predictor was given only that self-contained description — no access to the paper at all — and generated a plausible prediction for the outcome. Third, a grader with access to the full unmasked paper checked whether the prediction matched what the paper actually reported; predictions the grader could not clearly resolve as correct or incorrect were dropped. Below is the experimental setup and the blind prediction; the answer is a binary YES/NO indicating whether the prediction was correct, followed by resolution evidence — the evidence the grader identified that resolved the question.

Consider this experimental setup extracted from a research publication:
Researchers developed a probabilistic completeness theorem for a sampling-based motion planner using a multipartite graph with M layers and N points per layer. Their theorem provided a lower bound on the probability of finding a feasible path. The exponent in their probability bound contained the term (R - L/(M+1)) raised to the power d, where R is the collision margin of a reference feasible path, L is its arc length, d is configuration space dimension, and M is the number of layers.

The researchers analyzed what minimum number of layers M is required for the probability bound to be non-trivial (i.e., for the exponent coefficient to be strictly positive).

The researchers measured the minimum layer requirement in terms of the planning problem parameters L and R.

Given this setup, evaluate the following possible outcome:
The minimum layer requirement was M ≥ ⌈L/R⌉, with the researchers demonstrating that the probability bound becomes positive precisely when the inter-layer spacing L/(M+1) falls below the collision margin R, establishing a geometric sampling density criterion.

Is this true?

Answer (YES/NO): NO